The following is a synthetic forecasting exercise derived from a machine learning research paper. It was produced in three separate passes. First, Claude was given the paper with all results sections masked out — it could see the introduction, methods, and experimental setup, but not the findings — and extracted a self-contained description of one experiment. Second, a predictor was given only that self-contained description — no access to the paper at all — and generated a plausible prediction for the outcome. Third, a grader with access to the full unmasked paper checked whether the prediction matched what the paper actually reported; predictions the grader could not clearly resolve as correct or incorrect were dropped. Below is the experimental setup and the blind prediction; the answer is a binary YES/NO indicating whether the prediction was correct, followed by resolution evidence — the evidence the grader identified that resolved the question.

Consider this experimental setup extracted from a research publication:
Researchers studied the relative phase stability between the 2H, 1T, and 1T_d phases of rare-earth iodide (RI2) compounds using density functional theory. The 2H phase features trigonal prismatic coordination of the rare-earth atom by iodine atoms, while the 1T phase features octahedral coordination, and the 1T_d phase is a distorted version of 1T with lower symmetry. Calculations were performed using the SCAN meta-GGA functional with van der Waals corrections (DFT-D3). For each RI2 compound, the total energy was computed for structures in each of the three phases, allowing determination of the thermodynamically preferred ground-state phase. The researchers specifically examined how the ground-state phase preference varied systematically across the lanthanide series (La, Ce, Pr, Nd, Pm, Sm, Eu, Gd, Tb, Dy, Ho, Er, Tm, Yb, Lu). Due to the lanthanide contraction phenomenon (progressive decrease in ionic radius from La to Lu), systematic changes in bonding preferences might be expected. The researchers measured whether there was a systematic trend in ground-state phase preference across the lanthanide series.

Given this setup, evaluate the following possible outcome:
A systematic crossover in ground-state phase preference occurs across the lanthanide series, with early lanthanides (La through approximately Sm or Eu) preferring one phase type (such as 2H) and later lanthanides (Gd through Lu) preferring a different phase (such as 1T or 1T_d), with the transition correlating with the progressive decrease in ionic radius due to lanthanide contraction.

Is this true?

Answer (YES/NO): NO